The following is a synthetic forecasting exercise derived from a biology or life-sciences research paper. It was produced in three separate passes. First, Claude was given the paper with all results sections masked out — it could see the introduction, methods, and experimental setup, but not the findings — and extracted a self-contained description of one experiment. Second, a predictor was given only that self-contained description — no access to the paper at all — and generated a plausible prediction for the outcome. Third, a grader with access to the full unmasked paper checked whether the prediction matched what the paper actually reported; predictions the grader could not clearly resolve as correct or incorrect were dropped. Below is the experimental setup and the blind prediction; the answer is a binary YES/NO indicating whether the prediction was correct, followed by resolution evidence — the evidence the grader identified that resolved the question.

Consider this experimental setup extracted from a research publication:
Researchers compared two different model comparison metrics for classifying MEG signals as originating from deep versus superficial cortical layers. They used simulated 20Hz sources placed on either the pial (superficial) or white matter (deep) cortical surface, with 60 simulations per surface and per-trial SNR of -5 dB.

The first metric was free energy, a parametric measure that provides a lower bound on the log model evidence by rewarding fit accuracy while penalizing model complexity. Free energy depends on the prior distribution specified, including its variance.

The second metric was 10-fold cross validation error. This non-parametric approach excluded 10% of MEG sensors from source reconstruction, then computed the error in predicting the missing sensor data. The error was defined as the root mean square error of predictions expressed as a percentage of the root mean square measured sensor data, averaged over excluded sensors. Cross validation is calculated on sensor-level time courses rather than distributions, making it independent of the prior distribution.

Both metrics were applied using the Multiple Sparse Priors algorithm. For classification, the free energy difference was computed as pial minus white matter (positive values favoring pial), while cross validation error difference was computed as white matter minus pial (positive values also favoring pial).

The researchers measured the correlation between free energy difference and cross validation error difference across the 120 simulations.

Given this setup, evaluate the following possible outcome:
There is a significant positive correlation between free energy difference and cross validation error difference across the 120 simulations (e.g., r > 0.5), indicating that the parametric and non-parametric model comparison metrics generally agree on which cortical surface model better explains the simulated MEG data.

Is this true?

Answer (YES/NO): YES